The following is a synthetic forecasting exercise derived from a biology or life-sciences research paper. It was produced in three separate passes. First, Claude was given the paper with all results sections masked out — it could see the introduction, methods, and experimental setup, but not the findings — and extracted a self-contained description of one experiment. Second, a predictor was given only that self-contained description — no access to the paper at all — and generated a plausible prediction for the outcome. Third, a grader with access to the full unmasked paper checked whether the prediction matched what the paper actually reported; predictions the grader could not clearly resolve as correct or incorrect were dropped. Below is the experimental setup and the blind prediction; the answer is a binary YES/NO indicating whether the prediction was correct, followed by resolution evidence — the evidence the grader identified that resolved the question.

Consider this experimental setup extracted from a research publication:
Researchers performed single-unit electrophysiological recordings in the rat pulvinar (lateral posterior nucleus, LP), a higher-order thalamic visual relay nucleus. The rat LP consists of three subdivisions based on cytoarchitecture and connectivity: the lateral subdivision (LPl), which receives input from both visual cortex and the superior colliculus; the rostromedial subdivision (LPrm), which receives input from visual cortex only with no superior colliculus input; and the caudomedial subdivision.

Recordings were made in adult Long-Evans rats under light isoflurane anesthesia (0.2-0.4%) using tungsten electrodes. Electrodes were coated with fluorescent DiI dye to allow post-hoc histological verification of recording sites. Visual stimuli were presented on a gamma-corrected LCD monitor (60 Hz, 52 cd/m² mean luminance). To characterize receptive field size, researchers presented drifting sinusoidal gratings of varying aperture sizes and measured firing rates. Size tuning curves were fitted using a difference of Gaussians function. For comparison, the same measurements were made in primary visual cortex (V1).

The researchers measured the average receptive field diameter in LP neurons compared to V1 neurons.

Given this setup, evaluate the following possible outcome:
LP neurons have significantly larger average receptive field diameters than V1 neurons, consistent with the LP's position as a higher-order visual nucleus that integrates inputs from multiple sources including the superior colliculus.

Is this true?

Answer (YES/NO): YES